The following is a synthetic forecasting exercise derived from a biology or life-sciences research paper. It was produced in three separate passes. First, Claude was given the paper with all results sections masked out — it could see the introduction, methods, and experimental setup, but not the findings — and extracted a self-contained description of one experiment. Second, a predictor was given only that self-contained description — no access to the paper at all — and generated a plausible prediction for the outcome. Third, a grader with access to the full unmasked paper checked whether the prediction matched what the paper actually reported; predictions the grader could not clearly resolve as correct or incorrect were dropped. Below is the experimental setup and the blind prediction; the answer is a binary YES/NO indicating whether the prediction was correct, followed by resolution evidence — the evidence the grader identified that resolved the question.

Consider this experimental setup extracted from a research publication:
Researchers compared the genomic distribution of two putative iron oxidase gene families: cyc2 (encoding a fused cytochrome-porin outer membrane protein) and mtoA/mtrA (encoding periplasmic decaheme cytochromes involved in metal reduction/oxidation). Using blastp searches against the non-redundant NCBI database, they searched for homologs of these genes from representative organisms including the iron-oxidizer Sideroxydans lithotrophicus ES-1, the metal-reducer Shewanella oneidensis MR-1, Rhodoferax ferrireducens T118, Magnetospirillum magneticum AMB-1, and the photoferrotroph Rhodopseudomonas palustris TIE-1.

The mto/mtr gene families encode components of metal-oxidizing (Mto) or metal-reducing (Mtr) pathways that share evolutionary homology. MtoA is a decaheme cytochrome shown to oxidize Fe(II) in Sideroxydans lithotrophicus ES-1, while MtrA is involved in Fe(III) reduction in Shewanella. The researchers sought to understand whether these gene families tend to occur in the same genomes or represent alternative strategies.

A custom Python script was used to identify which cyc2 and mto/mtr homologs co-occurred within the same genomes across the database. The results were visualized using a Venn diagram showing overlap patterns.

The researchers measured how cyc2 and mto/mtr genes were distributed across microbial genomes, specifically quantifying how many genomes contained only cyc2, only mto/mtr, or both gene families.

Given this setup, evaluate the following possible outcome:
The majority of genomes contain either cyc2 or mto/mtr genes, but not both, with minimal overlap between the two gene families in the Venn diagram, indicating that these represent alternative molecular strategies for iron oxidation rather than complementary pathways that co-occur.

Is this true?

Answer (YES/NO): YES